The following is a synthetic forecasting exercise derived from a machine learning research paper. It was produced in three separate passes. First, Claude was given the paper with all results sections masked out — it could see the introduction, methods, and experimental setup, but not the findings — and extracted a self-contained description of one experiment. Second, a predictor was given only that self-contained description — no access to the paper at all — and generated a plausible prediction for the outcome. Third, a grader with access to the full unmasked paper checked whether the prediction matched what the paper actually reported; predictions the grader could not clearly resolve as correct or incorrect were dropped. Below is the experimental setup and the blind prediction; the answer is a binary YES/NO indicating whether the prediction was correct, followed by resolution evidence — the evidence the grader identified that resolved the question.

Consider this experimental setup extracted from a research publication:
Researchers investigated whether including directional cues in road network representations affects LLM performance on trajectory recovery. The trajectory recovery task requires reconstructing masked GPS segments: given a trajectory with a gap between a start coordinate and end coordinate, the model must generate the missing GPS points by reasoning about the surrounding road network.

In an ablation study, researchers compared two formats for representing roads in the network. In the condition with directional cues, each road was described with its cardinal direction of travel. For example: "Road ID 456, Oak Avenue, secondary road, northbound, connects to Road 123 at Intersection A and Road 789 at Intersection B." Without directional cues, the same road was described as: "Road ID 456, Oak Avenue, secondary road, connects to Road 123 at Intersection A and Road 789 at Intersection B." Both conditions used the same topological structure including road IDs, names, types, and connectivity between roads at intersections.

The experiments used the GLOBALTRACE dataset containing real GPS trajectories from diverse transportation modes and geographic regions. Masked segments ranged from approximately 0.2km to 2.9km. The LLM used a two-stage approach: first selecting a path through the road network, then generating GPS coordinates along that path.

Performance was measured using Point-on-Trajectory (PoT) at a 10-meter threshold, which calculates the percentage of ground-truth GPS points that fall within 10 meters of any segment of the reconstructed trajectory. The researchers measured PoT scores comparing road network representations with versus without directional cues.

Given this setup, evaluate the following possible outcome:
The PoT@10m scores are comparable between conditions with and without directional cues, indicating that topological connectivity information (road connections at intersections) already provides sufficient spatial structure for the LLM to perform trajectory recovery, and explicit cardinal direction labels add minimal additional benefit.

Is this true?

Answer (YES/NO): NO